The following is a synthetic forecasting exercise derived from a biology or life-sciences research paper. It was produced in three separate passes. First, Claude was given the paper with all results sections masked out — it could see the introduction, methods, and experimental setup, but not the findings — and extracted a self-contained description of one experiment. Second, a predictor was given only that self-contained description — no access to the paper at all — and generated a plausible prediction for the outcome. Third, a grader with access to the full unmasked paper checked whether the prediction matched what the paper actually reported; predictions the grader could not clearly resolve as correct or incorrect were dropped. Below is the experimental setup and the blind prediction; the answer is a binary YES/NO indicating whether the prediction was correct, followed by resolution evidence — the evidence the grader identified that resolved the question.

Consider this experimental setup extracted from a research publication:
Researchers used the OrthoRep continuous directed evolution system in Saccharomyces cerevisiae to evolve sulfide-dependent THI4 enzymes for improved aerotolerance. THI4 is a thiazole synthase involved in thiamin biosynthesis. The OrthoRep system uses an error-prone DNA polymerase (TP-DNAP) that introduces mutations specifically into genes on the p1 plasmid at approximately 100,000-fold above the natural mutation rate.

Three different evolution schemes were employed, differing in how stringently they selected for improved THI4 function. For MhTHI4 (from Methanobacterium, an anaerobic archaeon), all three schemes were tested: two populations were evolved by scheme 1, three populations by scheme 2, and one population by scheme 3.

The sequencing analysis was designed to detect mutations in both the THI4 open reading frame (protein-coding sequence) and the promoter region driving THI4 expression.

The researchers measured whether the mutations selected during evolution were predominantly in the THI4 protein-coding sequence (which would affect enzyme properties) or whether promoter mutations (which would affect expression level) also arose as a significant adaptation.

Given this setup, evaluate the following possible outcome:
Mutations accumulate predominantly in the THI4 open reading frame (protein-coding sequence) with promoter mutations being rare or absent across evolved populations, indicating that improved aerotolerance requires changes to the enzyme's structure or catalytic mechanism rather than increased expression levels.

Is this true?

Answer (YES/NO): NO